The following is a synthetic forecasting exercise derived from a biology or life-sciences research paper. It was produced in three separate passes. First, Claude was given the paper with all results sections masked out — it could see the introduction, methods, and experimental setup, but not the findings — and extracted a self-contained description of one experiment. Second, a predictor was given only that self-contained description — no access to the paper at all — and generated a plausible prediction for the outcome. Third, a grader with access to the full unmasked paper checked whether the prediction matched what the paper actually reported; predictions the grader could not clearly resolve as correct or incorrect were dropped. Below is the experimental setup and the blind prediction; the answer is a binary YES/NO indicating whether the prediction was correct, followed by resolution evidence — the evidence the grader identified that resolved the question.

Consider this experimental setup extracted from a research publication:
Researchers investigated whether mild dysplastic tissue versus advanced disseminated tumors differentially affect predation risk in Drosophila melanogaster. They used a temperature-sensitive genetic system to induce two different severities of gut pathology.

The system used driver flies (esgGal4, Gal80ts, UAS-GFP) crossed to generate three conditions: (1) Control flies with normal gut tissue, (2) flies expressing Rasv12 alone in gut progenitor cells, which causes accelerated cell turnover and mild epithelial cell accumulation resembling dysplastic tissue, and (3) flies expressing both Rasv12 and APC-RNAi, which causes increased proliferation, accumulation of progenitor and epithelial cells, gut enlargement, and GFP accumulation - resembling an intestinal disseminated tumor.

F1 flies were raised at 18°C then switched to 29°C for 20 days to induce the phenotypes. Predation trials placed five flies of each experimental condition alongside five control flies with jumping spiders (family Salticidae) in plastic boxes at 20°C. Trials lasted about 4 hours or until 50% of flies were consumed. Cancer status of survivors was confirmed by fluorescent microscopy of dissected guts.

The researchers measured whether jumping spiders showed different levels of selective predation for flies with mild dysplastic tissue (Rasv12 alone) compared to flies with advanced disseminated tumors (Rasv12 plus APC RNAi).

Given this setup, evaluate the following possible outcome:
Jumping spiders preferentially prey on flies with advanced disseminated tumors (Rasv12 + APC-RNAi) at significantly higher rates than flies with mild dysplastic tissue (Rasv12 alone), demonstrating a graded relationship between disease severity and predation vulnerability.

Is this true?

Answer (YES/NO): NO